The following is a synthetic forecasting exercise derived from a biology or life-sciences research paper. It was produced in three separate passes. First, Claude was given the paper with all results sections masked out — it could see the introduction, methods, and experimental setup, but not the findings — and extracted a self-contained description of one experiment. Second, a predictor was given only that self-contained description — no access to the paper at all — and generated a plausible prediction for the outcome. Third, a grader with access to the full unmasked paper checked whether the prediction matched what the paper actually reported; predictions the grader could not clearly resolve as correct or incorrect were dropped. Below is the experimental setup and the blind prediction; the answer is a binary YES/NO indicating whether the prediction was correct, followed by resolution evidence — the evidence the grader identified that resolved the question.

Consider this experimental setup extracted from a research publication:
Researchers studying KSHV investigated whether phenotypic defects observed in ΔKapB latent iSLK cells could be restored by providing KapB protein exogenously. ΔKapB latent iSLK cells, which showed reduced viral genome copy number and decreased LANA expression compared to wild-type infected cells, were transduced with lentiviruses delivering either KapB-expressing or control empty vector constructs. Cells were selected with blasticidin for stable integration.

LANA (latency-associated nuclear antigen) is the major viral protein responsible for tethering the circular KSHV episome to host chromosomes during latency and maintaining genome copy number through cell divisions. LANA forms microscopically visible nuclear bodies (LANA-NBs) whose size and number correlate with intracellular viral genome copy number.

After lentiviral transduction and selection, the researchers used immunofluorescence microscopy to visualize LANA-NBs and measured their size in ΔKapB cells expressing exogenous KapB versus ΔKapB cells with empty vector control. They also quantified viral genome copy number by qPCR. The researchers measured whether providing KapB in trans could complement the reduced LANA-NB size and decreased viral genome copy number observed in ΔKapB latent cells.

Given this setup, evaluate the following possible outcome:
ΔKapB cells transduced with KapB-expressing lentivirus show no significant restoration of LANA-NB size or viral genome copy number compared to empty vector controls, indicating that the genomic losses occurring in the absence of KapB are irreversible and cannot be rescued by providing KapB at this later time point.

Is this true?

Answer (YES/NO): YES